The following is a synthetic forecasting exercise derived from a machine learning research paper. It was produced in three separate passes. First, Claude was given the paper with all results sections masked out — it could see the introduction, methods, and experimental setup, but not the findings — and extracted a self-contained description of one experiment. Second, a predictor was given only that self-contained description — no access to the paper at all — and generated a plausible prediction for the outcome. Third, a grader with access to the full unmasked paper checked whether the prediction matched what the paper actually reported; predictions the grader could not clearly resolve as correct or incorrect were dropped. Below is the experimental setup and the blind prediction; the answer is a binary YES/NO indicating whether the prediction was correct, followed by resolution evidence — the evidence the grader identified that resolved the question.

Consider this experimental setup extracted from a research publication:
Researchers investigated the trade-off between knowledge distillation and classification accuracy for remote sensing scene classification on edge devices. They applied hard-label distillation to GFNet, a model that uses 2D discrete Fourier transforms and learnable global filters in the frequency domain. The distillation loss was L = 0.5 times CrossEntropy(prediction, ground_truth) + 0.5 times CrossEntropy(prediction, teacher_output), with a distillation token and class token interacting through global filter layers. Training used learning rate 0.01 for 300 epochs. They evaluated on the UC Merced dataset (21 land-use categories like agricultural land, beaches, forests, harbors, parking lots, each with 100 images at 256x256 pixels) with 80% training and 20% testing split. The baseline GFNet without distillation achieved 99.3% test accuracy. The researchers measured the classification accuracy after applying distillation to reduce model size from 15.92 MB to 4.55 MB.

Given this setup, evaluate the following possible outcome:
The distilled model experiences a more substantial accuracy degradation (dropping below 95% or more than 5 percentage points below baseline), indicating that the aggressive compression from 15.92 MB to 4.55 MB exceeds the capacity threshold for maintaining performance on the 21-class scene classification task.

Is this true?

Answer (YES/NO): NO